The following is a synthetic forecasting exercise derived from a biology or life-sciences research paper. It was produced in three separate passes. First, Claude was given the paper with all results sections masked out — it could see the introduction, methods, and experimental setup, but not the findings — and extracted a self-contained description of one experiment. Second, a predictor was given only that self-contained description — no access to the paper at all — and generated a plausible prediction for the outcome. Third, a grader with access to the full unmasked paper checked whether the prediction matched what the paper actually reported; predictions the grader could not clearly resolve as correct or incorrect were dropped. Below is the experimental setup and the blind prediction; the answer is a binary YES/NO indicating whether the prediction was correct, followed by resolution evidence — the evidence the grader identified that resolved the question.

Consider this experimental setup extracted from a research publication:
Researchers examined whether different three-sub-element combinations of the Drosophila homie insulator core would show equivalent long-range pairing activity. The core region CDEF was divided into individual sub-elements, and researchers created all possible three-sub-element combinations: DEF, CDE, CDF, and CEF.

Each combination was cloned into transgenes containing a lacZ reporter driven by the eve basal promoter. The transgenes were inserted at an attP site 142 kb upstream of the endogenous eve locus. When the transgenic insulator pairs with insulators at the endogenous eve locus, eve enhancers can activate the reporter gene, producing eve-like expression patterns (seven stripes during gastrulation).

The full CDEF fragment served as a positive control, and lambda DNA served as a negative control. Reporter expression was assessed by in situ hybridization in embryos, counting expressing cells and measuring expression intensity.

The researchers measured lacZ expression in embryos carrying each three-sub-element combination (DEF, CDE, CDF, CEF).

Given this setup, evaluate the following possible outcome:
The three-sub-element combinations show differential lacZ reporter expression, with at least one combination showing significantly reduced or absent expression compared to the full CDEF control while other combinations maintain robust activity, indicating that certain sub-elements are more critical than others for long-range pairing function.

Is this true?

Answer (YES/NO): YES